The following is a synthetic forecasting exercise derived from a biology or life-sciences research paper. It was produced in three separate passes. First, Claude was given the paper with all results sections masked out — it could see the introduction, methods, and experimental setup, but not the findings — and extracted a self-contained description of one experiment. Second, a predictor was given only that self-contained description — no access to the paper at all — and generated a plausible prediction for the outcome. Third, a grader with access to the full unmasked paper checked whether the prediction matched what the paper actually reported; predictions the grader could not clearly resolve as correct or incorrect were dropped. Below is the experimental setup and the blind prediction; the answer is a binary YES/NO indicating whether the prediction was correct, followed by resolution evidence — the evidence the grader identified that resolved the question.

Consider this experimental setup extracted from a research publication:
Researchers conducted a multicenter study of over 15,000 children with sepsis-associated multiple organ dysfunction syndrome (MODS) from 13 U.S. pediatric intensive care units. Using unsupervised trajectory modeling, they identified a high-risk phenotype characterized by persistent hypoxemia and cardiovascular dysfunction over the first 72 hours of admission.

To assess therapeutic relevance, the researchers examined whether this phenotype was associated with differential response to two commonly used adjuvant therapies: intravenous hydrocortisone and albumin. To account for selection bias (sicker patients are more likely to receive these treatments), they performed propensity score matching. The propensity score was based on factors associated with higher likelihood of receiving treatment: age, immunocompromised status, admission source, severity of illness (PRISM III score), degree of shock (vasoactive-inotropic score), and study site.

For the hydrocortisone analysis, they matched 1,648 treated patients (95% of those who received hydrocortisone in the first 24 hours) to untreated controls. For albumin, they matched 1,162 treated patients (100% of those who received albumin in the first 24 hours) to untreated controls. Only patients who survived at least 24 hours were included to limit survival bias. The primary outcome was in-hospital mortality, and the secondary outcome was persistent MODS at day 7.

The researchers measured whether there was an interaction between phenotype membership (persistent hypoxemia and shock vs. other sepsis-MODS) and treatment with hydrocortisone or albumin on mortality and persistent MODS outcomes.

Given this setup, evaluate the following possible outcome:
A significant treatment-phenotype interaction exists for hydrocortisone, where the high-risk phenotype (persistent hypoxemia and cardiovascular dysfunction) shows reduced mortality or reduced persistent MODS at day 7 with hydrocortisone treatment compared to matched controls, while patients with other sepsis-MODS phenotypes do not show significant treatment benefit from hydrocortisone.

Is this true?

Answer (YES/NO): YES